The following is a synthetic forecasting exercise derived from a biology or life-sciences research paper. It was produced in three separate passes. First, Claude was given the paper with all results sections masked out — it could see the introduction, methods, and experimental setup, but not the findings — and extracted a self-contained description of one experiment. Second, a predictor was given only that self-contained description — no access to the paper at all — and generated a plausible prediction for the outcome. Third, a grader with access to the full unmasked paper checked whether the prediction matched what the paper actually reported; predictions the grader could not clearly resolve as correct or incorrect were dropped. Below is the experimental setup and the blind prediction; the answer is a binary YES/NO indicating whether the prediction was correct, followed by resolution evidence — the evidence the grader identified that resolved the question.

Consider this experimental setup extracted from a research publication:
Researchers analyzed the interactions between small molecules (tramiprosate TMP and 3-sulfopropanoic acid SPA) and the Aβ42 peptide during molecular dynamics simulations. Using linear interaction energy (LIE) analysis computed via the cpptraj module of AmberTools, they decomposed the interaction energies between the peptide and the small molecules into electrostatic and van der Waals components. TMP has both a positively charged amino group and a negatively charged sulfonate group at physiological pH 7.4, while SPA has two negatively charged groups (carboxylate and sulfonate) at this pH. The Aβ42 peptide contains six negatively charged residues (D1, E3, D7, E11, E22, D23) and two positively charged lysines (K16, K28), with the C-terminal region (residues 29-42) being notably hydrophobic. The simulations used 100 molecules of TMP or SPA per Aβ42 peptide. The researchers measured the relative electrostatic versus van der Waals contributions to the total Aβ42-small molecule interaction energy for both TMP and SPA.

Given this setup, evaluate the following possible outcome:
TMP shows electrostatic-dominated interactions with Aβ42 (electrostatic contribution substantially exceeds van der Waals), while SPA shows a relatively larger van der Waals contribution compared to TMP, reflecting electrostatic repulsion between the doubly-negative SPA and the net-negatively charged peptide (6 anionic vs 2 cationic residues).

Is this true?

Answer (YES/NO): NO